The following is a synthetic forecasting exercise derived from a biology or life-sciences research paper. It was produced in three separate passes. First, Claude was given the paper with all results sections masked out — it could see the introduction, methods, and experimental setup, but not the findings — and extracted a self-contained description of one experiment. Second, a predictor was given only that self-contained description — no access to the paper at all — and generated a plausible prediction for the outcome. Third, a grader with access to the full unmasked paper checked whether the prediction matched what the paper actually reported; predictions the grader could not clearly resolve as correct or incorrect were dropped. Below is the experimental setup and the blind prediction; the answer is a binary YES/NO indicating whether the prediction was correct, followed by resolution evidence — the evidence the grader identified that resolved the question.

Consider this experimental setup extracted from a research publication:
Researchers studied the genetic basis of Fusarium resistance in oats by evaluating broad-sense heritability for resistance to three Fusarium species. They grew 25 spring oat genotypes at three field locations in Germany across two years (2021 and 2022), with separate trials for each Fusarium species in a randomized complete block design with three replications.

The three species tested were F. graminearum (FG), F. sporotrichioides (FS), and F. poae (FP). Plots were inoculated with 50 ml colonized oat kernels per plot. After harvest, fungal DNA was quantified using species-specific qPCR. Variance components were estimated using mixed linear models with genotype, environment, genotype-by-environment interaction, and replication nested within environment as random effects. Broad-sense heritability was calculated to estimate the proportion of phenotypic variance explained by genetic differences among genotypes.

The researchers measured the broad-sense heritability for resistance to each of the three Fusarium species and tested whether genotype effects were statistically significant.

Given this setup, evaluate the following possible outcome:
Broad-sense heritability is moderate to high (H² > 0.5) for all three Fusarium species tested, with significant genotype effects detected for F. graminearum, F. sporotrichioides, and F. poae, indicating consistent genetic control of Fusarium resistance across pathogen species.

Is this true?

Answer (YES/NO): NO